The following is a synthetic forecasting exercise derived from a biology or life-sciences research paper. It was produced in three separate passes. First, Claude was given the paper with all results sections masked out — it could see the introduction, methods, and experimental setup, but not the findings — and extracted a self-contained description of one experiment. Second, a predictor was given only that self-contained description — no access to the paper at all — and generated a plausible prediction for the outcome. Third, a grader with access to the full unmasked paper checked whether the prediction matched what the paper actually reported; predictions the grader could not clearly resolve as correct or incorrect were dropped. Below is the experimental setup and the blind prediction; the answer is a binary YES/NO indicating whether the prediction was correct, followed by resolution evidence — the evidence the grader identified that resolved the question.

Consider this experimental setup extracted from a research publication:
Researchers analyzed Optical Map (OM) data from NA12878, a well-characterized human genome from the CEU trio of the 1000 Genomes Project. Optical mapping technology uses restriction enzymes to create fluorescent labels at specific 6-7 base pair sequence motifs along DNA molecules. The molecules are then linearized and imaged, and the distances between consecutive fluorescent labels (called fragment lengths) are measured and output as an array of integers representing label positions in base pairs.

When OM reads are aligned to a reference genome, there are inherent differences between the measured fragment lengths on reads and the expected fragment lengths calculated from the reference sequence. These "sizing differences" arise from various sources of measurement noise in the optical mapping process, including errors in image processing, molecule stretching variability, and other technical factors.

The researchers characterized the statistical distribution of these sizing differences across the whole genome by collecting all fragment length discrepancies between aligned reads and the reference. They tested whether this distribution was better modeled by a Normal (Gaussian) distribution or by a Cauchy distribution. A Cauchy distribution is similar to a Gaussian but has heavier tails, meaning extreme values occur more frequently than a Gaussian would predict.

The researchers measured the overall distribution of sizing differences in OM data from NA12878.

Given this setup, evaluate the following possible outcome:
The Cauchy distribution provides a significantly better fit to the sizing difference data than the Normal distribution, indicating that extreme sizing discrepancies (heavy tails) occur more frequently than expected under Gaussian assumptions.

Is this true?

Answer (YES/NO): YES